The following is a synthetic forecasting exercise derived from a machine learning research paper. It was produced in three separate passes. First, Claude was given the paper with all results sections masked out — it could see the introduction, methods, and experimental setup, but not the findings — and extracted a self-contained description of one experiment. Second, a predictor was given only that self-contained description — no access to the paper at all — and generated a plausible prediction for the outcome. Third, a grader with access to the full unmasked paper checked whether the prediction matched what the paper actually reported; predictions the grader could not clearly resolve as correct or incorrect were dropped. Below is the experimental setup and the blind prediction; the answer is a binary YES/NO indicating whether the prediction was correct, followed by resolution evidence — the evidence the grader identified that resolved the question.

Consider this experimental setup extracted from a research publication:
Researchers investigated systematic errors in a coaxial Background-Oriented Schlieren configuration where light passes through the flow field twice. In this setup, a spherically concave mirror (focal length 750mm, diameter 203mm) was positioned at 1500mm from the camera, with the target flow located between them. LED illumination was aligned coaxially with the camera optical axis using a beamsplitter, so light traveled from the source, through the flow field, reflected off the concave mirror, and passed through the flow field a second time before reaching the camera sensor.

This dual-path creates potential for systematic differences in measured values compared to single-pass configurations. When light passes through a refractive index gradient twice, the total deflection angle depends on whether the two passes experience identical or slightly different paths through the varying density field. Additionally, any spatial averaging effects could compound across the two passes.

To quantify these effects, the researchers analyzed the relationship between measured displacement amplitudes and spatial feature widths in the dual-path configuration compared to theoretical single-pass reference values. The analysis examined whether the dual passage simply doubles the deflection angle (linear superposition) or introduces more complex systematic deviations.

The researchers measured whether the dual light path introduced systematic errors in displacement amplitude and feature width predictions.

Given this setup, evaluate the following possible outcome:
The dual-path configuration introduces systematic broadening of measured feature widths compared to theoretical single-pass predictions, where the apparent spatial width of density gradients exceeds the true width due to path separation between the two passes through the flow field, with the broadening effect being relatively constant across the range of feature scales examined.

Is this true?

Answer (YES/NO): NO